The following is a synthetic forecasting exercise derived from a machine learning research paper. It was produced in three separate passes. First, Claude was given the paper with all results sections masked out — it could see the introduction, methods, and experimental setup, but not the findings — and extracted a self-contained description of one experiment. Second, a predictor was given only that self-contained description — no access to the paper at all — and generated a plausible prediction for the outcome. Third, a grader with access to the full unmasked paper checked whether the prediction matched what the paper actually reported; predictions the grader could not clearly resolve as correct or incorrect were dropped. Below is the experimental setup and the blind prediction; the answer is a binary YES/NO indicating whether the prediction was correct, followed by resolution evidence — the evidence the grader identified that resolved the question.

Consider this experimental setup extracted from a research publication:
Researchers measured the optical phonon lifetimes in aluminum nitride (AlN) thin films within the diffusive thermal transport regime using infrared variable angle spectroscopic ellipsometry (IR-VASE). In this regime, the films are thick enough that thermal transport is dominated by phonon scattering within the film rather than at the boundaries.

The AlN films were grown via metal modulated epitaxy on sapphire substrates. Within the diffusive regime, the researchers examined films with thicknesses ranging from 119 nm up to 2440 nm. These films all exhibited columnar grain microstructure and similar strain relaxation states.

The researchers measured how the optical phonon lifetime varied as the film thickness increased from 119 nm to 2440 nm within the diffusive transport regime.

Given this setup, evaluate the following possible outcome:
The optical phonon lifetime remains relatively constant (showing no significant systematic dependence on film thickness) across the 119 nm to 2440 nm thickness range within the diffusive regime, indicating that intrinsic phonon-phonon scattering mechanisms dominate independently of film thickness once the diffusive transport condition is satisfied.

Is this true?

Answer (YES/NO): YES